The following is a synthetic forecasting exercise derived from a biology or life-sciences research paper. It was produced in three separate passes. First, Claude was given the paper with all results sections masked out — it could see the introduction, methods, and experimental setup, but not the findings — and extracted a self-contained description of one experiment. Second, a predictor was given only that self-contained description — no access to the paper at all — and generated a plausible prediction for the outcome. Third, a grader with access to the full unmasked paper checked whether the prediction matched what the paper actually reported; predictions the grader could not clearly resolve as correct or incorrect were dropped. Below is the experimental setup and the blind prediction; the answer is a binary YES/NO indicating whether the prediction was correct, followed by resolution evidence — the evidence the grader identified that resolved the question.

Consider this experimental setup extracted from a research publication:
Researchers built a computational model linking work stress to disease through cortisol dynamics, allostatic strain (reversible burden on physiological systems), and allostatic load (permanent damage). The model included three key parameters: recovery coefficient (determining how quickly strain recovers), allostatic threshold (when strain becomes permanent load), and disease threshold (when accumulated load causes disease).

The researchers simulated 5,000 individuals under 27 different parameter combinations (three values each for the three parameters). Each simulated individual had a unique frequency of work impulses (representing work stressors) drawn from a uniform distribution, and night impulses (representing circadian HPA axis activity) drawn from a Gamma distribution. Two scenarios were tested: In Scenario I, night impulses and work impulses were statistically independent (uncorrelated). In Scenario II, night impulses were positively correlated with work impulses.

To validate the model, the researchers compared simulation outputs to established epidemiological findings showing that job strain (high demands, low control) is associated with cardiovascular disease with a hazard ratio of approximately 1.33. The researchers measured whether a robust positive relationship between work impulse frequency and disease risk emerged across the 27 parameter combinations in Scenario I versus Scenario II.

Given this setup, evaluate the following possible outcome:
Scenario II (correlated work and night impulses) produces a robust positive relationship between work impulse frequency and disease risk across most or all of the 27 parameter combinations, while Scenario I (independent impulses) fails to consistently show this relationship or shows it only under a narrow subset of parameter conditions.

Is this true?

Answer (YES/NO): YES